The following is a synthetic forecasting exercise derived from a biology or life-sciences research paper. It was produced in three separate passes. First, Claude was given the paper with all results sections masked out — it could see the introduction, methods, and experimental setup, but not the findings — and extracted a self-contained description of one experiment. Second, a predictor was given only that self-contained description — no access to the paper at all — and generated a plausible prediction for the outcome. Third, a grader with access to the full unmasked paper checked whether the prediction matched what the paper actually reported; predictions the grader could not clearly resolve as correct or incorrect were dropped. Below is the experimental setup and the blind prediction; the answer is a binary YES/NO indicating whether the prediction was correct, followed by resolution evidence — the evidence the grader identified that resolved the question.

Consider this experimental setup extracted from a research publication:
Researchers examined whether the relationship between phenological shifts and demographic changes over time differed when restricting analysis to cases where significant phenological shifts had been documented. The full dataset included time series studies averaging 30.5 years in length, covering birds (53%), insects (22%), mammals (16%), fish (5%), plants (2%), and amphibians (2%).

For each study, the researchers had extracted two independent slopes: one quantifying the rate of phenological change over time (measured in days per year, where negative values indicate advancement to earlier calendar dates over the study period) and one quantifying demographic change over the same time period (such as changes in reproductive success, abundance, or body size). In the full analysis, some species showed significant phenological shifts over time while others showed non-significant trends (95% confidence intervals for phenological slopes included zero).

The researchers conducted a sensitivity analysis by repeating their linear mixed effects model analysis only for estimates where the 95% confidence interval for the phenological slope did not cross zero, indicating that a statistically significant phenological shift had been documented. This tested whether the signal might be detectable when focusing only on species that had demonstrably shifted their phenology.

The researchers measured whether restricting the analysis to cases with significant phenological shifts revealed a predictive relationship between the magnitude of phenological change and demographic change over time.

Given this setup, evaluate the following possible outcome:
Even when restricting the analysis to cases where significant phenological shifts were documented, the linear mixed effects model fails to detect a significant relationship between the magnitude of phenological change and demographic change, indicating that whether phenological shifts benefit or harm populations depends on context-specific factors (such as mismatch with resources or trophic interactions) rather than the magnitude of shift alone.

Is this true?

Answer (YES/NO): YES